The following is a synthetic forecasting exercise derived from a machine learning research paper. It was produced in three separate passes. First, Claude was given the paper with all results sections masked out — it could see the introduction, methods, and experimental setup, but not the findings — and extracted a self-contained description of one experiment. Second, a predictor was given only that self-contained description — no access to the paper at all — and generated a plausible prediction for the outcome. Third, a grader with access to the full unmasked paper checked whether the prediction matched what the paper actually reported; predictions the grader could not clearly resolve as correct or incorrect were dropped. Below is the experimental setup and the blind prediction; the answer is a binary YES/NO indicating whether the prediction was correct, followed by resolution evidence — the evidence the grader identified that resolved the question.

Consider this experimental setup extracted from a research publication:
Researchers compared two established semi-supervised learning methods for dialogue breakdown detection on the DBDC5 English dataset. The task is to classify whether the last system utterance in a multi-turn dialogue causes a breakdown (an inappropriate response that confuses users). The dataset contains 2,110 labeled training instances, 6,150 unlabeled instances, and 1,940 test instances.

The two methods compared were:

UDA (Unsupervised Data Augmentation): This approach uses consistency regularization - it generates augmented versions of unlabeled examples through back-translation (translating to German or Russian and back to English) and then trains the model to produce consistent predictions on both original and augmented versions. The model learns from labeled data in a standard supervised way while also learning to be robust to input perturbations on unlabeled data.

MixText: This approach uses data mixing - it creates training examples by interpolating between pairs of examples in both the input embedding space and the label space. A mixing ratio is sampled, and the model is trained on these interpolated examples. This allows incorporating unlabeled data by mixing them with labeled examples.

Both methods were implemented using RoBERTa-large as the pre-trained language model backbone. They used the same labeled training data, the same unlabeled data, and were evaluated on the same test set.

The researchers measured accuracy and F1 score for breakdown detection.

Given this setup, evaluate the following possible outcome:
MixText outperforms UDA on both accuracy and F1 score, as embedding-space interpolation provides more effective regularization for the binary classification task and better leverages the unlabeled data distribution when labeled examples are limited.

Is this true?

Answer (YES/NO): YES